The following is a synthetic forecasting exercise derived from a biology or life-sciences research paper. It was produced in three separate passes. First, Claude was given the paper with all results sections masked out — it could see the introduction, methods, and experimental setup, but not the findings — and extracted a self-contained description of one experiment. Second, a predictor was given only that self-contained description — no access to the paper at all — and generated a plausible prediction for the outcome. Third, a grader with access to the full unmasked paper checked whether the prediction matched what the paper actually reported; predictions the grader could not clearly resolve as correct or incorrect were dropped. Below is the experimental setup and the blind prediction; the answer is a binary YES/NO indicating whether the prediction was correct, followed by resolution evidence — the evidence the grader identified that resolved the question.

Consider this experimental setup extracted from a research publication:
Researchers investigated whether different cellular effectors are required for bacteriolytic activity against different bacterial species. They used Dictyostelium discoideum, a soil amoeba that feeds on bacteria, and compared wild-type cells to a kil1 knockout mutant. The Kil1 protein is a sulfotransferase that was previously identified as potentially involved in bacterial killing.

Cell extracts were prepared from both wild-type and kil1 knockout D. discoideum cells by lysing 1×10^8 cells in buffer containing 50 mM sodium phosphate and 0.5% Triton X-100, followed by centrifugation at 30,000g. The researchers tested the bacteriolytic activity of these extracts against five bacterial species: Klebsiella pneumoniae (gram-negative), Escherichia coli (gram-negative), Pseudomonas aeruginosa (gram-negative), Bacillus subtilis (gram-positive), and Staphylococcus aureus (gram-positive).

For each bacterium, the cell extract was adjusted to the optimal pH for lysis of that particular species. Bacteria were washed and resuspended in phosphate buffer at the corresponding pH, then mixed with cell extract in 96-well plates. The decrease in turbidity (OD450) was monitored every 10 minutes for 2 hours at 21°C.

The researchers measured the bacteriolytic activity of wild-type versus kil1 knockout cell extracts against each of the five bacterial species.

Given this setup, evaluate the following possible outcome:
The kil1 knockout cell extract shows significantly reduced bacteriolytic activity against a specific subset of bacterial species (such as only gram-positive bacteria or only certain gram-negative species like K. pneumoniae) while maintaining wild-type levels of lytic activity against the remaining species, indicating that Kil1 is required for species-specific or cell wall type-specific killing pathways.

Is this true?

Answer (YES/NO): YES